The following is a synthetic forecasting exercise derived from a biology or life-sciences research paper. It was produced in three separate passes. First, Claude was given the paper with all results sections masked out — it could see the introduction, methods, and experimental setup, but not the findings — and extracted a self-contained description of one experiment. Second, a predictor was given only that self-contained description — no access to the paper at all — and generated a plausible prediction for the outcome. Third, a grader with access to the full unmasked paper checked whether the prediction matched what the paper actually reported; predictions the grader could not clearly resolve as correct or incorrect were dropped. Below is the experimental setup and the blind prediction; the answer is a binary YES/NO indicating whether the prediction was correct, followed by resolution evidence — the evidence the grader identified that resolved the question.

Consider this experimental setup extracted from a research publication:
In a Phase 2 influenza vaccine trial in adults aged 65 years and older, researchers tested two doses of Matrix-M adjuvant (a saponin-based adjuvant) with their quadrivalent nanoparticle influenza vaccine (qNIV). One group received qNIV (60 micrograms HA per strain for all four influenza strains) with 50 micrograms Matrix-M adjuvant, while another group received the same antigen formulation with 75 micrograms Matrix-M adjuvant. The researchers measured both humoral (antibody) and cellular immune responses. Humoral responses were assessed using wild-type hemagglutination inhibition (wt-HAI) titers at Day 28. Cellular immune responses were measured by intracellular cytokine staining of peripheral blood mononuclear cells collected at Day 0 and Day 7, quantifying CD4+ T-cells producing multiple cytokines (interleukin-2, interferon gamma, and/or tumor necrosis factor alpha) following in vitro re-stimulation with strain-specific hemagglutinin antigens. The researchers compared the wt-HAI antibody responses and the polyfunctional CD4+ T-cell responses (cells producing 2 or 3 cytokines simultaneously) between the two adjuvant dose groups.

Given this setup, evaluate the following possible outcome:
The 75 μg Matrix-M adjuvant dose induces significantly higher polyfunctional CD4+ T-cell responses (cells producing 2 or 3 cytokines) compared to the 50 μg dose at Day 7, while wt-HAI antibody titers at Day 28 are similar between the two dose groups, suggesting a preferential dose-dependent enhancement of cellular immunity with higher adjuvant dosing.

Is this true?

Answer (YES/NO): YES